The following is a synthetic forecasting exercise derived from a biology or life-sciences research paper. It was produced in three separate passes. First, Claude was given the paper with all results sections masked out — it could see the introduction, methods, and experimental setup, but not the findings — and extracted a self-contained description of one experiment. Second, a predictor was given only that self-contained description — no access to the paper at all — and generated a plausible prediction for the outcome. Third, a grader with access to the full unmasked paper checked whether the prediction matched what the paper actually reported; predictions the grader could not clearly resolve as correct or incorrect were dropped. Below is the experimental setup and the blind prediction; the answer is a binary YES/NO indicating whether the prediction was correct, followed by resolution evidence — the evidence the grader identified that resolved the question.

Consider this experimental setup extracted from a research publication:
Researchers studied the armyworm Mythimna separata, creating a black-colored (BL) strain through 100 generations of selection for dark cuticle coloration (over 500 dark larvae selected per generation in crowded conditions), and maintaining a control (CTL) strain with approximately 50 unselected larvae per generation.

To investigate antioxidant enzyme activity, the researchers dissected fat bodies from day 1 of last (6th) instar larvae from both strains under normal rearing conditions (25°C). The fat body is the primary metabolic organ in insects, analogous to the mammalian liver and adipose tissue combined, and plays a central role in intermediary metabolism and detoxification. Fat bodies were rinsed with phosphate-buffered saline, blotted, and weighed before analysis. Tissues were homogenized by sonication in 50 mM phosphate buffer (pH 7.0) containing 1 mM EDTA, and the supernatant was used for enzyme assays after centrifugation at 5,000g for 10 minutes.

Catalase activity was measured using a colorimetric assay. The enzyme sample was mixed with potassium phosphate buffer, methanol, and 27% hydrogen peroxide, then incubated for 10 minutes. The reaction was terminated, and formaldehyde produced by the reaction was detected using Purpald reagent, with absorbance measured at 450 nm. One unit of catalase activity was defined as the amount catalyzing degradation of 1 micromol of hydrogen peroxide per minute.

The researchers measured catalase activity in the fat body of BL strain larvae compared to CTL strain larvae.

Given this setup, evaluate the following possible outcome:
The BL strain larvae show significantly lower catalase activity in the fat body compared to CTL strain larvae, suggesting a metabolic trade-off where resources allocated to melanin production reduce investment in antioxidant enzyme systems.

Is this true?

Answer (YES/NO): NO